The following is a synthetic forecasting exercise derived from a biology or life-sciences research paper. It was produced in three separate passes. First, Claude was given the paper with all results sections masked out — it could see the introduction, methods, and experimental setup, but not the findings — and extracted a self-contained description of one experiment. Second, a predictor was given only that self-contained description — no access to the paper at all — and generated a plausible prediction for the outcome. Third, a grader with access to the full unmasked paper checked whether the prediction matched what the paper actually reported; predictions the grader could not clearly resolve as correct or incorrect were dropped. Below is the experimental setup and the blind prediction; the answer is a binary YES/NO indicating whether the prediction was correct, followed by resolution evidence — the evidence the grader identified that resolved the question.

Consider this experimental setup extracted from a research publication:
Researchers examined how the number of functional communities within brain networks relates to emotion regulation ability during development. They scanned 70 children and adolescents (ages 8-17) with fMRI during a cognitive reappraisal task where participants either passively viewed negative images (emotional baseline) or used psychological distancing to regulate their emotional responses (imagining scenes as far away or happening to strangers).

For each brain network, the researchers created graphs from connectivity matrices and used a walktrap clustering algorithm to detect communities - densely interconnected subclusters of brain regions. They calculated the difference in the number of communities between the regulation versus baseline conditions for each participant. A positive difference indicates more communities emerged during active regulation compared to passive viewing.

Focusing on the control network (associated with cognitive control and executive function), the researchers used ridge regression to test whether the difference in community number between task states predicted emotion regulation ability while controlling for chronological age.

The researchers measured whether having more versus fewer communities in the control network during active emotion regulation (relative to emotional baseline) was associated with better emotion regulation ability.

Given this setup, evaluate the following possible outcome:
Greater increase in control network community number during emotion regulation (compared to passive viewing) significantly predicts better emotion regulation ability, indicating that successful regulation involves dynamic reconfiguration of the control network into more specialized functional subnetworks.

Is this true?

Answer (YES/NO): YES